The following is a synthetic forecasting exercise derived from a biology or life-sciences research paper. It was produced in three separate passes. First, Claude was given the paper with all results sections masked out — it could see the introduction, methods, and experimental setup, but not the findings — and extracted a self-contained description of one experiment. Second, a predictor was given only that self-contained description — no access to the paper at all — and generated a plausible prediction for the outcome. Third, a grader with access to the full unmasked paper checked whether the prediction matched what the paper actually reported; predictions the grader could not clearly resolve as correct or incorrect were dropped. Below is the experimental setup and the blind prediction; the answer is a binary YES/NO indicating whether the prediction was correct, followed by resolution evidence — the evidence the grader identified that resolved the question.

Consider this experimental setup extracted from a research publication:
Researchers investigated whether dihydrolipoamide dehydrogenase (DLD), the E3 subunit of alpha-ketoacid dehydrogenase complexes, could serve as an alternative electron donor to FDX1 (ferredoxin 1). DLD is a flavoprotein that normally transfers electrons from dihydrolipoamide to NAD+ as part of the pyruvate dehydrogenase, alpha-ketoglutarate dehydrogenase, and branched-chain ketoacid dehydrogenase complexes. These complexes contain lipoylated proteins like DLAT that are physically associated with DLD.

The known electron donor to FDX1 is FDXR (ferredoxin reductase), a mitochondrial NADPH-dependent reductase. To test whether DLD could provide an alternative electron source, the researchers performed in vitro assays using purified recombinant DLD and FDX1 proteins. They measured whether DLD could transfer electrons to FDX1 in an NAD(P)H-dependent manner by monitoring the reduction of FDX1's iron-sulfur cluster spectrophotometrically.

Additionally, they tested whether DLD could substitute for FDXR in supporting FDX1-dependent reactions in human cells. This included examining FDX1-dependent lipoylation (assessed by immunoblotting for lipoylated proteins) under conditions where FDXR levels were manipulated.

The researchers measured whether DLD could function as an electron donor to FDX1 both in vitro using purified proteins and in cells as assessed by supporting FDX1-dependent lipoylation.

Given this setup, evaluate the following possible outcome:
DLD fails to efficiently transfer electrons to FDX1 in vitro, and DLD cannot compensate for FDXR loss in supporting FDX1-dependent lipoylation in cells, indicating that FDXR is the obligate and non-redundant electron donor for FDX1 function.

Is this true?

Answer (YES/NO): NO